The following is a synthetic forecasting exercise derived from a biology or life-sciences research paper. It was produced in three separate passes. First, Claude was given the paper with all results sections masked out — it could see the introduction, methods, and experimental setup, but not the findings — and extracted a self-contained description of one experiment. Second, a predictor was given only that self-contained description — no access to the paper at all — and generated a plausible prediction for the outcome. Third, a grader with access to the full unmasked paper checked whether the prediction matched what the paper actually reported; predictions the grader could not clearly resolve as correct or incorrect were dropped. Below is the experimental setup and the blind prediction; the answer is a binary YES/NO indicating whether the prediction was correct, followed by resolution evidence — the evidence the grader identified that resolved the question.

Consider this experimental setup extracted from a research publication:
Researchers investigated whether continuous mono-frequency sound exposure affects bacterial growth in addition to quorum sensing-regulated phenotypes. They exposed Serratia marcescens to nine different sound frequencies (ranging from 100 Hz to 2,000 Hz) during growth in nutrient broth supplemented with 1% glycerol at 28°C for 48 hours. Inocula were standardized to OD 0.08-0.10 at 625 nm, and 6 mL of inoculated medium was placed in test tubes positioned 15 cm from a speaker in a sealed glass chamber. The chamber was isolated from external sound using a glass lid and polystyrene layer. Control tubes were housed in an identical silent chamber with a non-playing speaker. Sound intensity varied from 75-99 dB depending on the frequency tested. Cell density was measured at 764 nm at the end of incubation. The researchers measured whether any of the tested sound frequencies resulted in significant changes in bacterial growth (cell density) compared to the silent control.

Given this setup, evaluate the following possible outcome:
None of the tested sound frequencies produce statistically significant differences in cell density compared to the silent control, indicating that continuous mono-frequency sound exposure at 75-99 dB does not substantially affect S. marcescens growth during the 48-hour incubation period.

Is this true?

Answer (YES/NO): NO